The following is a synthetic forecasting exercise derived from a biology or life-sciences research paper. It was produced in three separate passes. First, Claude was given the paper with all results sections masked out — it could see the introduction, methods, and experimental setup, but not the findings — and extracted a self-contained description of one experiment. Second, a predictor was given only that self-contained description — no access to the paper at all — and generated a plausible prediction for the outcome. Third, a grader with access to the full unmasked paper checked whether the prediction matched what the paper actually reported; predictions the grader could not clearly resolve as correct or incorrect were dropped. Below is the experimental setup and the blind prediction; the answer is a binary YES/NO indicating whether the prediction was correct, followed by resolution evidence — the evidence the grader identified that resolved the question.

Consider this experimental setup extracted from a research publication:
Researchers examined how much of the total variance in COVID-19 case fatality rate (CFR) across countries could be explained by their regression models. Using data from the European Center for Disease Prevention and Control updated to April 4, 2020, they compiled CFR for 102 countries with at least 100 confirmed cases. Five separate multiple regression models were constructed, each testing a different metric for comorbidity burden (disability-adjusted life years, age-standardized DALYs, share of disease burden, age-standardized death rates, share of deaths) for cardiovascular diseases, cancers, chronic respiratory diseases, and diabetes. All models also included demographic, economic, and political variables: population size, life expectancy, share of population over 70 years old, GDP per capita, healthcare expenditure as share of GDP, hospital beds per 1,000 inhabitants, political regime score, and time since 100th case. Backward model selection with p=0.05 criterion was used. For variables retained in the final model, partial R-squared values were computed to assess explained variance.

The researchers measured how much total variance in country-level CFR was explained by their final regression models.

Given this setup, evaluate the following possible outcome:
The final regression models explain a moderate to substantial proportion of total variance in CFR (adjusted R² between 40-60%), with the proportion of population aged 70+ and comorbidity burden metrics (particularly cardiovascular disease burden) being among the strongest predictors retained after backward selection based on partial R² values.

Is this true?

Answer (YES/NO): NO